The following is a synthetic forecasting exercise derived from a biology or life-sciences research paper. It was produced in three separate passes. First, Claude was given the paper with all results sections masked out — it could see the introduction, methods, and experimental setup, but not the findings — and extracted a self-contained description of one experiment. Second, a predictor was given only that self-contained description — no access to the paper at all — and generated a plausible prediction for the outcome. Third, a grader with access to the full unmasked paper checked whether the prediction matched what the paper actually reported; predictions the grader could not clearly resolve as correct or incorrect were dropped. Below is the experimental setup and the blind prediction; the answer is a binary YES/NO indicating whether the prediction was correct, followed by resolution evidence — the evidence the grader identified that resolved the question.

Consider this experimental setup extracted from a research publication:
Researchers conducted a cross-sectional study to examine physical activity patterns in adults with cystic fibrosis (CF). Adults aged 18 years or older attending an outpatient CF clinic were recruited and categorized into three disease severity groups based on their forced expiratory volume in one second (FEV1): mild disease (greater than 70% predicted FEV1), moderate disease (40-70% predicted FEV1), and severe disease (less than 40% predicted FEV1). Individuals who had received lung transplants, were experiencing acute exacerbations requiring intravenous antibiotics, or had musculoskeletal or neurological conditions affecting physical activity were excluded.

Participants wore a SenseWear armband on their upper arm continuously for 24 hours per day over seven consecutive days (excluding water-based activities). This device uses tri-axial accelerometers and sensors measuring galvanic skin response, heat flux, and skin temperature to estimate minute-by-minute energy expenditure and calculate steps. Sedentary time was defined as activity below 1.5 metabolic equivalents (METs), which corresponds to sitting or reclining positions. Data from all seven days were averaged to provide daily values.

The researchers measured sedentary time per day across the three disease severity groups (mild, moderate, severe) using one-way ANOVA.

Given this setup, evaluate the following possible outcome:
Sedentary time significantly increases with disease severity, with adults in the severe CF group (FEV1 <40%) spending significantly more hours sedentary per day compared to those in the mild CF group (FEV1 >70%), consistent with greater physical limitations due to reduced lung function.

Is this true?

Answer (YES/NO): NO